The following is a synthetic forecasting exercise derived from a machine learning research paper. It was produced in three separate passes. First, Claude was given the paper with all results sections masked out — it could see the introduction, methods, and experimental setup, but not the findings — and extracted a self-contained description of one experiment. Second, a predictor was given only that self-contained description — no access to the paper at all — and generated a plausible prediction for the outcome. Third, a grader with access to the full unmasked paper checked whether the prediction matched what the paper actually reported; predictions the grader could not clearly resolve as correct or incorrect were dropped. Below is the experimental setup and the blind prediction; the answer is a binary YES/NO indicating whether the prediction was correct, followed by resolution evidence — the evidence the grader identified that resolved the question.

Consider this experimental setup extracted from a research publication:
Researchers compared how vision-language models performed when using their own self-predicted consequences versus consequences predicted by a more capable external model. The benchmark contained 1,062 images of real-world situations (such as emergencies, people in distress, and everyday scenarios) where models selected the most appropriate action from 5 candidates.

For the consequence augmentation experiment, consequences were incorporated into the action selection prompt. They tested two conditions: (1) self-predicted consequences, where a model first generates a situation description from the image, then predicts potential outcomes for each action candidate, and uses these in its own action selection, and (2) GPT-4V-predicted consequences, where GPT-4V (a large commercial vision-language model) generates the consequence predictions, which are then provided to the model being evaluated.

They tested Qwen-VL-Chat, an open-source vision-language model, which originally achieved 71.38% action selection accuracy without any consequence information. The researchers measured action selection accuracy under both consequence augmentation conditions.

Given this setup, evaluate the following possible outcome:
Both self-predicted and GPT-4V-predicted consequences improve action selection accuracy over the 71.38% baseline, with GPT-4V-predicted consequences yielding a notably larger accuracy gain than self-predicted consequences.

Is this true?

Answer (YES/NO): NO